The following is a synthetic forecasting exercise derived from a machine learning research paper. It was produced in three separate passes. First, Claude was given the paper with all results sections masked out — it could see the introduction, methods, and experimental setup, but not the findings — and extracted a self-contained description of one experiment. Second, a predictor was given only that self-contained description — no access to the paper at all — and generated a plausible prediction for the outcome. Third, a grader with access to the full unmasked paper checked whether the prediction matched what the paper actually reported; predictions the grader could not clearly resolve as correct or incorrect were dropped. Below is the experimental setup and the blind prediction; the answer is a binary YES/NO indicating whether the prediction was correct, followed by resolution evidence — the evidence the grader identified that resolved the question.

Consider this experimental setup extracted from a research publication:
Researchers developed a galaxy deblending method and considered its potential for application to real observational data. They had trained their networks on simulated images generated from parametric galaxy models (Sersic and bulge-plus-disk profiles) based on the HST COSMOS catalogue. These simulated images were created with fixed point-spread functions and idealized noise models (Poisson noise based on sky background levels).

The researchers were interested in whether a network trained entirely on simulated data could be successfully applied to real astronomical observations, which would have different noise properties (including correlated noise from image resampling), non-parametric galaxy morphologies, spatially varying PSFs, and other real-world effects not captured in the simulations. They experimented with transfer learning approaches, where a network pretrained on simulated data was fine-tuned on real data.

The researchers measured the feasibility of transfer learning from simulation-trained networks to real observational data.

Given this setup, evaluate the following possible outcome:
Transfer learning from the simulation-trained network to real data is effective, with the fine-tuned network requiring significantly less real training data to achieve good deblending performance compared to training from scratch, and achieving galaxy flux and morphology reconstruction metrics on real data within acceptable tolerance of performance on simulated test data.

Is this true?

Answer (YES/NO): NO